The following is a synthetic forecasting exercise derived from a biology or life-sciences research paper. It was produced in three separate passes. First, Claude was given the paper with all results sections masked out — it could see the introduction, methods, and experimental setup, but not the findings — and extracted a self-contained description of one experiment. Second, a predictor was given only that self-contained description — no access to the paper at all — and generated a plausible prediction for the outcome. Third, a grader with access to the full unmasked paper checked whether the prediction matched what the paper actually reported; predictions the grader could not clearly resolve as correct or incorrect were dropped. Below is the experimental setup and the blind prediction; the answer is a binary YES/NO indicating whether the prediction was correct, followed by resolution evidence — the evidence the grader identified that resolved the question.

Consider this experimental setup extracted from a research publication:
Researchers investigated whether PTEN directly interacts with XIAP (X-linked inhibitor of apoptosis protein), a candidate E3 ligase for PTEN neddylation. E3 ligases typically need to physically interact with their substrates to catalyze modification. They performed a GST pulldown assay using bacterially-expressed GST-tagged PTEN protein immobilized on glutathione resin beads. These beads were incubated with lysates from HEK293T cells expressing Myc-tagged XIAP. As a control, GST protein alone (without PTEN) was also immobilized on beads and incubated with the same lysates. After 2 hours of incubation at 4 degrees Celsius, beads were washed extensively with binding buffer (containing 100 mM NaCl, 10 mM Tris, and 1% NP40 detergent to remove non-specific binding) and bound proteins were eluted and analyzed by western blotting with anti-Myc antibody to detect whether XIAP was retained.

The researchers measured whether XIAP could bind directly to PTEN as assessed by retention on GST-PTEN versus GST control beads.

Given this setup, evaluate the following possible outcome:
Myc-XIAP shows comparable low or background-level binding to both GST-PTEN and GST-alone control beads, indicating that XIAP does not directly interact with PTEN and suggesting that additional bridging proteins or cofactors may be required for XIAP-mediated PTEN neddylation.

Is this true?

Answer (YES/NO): NO